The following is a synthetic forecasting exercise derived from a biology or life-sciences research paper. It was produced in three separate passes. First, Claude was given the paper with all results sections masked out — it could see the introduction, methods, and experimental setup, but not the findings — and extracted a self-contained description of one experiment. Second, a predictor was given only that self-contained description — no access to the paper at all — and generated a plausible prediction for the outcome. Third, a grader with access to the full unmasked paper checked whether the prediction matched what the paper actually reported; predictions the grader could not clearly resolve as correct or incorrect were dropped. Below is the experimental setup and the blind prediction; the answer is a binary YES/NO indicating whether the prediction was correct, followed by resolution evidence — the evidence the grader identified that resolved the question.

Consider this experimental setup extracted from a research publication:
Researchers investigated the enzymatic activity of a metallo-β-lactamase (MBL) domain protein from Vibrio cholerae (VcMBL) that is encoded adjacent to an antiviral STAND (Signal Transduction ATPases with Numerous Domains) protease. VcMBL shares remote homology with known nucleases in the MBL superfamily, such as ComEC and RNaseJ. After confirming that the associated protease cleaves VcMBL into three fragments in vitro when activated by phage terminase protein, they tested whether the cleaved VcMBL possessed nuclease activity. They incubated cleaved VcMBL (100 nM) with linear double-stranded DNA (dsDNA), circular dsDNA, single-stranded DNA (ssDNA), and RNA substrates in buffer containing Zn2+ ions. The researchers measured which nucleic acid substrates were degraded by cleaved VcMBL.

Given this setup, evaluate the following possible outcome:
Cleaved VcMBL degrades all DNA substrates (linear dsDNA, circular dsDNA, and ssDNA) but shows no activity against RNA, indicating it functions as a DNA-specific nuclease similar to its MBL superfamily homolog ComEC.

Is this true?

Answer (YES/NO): NO